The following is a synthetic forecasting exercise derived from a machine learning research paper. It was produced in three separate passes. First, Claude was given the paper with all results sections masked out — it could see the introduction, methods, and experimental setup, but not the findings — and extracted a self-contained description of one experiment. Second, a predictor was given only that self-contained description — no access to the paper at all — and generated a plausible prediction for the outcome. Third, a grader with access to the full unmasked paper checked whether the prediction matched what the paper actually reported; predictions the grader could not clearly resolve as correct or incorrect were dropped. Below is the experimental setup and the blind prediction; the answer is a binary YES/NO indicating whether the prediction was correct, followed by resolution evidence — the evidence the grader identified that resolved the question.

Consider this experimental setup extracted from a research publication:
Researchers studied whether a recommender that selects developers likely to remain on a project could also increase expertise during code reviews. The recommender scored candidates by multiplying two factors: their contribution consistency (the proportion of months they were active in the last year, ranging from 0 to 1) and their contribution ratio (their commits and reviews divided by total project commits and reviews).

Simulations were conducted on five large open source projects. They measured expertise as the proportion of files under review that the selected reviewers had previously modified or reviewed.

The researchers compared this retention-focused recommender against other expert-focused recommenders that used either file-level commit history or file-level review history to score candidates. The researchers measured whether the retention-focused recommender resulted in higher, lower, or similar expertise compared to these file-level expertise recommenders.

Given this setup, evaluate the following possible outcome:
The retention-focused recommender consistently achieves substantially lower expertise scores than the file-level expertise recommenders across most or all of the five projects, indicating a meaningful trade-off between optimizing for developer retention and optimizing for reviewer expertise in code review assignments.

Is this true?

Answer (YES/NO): NO